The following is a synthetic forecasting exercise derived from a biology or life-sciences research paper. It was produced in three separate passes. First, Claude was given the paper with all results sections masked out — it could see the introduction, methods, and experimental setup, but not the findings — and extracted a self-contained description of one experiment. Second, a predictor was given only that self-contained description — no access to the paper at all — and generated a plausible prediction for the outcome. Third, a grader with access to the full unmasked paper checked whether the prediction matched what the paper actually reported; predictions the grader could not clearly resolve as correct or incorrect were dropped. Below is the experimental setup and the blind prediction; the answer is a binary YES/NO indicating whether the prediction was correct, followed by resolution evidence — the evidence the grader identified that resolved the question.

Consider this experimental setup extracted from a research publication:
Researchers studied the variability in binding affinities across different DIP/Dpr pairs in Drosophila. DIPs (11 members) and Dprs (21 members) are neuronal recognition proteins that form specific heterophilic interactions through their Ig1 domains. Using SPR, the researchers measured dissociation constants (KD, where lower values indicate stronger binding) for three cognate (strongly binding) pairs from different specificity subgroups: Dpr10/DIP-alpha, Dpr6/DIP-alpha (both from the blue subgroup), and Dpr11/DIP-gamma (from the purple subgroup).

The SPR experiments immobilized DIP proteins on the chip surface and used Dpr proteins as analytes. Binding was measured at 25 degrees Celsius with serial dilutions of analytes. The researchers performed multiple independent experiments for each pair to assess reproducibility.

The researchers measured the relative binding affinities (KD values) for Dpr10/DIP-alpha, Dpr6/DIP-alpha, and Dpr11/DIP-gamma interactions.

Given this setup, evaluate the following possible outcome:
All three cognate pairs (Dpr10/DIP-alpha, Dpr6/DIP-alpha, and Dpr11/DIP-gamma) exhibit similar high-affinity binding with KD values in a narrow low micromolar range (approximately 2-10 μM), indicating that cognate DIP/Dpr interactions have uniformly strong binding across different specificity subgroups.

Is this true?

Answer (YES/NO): NO